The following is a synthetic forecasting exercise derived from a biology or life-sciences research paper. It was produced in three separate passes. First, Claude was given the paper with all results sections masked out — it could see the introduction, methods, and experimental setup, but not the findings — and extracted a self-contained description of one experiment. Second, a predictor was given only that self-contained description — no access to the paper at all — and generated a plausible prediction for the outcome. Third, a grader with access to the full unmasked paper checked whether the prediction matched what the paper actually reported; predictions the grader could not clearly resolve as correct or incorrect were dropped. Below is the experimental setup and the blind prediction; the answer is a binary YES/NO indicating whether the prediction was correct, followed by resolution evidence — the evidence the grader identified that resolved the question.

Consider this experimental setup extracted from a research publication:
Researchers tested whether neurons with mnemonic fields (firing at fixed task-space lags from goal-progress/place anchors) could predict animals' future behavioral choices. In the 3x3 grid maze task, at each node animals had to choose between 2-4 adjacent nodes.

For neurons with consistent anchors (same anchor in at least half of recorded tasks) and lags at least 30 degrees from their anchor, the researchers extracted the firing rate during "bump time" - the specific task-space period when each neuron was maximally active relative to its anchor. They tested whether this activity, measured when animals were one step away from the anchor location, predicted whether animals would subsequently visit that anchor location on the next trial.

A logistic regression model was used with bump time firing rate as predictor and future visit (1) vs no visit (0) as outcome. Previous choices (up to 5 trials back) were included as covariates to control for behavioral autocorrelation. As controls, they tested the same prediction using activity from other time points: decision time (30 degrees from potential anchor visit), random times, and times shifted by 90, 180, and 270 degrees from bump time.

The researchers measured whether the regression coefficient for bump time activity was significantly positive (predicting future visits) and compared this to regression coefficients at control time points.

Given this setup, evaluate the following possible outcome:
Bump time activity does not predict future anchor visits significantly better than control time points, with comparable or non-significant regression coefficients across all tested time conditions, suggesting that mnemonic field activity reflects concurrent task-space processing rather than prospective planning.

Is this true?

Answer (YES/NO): NO